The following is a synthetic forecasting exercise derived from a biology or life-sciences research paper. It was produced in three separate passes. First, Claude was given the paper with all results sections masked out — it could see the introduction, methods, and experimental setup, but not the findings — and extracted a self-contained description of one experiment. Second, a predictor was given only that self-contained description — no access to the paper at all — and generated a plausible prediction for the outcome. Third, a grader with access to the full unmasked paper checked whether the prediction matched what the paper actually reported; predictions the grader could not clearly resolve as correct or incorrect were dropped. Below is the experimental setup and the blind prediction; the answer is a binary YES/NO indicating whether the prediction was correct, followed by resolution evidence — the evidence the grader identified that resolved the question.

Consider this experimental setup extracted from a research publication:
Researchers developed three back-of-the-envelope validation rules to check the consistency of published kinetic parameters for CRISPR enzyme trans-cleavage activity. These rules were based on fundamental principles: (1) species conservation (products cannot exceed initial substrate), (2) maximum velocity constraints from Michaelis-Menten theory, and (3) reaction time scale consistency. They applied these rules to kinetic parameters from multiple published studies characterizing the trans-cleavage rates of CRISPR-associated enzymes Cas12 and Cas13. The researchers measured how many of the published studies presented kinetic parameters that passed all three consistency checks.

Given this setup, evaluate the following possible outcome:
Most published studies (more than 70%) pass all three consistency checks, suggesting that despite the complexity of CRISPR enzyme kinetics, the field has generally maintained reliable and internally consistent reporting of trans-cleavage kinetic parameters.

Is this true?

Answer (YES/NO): NO